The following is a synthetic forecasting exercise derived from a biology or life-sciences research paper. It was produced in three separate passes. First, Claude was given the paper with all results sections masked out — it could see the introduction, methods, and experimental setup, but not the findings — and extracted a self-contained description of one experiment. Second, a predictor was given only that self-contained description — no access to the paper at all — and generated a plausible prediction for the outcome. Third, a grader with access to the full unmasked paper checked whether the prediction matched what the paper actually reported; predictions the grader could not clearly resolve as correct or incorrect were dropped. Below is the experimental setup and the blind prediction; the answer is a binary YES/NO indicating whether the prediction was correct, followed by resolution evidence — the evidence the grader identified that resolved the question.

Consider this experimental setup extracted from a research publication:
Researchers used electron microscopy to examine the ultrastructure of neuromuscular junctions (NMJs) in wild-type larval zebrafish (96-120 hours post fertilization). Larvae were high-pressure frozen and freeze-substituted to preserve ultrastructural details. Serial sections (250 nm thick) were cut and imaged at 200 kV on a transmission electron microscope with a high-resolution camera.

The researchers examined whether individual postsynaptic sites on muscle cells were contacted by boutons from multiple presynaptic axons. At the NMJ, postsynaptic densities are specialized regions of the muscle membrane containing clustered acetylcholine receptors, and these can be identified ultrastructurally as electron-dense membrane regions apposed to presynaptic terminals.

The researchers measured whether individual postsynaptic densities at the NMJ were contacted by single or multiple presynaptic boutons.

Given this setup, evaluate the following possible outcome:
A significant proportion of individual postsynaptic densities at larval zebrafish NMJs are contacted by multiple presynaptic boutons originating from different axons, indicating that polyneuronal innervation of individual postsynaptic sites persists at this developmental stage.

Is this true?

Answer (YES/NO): YES